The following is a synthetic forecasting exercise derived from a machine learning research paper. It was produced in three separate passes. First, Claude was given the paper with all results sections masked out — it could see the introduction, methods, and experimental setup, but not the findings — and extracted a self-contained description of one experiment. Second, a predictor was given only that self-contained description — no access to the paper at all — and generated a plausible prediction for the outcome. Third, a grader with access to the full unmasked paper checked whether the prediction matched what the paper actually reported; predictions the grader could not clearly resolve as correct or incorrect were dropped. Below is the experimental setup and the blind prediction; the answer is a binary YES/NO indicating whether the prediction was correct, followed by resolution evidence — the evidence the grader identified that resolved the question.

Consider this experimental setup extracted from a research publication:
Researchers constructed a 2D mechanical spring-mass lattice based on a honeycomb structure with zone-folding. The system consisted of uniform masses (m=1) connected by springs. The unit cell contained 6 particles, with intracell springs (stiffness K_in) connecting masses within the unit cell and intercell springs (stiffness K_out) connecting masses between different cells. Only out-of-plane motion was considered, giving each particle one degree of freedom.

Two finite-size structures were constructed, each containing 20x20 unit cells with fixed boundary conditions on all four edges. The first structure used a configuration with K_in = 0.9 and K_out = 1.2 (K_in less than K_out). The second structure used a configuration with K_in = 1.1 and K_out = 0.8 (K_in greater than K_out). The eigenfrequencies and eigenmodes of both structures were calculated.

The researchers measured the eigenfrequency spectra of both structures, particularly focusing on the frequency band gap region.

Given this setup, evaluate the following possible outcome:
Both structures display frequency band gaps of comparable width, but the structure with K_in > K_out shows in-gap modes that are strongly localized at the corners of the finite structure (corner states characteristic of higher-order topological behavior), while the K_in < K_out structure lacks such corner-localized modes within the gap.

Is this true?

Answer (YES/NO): NO